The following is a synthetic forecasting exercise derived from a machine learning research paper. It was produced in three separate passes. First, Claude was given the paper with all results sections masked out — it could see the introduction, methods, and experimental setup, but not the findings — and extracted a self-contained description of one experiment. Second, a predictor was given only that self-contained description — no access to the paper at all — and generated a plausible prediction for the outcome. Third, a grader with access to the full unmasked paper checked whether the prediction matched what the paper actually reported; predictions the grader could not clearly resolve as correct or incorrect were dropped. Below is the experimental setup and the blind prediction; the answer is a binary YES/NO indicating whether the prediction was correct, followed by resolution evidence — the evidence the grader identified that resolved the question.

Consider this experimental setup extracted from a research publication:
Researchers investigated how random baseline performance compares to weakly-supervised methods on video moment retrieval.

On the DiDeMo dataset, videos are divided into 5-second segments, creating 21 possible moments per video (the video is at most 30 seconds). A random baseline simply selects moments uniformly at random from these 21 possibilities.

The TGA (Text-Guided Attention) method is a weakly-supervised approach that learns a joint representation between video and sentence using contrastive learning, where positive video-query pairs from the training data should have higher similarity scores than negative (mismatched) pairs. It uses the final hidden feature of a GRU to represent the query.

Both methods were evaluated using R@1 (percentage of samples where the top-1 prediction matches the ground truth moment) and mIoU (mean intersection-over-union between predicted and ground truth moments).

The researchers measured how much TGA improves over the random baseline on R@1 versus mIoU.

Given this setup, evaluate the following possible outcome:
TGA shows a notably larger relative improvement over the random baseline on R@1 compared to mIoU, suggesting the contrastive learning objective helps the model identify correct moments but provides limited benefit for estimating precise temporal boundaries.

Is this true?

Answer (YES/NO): YES